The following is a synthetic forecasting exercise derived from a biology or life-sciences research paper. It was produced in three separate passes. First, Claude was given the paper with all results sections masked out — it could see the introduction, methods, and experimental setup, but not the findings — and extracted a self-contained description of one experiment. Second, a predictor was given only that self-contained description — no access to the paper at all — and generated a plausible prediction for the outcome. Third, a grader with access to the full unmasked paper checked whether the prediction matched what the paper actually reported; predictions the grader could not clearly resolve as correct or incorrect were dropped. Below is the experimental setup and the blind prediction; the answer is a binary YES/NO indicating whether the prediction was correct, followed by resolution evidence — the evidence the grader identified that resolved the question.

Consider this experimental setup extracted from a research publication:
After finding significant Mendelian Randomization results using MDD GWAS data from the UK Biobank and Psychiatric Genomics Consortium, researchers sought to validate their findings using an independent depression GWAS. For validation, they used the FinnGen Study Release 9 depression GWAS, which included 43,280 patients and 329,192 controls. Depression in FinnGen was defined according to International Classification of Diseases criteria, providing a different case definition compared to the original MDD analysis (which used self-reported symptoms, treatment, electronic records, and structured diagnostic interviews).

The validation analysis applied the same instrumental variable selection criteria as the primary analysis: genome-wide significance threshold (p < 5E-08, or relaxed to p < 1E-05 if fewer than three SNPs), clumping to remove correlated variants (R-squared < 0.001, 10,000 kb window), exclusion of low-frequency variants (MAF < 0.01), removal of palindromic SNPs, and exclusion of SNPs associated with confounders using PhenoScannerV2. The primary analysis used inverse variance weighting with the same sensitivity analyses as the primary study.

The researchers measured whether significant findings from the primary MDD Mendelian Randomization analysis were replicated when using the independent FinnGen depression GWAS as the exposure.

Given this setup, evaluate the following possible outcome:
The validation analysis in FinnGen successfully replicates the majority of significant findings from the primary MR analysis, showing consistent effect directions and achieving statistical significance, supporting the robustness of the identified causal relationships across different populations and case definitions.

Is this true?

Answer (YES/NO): NO